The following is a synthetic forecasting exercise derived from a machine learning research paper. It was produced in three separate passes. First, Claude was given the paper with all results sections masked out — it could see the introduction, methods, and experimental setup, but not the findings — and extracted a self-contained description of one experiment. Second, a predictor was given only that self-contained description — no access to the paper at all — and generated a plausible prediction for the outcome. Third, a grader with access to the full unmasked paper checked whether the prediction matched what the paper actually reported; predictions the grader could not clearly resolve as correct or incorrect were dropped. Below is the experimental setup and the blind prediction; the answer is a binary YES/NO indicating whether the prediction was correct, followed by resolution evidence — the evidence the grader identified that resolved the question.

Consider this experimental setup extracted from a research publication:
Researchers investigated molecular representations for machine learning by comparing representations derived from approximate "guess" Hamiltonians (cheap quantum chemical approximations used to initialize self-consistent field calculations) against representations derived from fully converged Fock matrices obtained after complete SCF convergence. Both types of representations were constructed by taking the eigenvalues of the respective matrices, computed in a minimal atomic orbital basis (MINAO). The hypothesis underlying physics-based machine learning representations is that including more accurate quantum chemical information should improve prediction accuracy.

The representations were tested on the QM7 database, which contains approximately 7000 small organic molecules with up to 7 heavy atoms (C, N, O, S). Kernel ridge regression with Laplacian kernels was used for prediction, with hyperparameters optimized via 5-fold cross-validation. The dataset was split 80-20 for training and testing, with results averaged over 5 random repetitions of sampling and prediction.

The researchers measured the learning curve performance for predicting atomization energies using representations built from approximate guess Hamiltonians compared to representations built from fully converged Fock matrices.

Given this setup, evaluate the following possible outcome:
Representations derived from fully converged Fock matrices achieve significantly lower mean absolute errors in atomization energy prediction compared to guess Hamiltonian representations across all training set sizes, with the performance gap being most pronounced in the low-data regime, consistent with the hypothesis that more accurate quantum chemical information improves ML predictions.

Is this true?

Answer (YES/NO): NO